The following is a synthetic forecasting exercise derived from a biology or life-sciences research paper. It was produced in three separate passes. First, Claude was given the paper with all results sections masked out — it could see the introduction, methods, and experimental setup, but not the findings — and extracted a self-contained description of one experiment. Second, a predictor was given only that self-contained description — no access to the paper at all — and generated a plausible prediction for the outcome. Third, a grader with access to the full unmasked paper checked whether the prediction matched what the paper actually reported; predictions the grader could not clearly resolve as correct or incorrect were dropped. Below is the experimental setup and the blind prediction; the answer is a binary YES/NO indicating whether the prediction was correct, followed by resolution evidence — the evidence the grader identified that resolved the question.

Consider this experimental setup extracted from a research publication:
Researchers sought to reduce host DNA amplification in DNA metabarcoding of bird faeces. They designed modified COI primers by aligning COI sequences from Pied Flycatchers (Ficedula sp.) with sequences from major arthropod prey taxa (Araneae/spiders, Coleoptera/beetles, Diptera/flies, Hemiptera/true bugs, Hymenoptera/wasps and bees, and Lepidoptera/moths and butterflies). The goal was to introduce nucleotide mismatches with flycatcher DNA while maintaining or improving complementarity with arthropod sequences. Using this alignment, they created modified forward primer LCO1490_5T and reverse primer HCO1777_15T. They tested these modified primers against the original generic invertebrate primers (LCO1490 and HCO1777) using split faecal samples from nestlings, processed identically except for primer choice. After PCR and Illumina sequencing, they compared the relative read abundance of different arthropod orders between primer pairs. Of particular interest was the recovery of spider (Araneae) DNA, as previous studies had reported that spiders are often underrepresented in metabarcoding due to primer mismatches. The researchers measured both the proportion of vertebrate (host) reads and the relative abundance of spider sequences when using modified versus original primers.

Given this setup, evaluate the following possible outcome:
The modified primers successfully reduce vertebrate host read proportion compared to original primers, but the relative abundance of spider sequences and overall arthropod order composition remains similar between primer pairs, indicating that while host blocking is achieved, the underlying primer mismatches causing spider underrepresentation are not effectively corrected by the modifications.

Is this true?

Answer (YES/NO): NO